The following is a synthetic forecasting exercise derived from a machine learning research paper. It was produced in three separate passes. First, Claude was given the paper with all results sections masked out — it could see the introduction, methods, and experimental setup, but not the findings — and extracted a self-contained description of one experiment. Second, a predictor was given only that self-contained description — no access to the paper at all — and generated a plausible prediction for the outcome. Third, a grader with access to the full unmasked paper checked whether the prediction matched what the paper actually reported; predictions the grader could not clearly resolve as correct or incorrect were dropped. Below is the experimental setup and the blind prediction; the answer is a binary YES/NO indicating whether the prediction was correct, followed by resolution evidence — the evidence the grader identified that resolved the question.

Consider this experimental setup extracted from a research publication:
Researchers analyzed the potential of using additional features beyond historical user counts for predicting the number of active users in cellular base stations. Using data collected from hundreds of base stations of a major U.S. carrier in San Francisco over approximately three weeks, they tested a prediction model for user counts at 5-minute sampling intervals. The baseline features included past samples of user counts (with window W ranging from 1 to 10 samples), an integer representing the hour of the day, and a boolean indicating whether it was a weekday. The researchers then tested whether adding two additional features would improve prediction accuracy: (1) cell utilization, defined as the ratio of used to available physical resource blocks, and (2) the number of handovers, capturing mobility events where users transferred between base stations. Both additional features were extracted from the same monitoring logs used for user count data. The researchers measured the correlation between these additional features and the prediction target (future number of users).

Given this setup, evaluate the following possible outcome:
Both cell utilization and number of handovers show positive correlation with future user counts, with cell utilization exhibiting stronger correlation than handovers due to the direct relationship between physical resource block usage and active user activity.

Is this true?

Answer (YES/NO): NO